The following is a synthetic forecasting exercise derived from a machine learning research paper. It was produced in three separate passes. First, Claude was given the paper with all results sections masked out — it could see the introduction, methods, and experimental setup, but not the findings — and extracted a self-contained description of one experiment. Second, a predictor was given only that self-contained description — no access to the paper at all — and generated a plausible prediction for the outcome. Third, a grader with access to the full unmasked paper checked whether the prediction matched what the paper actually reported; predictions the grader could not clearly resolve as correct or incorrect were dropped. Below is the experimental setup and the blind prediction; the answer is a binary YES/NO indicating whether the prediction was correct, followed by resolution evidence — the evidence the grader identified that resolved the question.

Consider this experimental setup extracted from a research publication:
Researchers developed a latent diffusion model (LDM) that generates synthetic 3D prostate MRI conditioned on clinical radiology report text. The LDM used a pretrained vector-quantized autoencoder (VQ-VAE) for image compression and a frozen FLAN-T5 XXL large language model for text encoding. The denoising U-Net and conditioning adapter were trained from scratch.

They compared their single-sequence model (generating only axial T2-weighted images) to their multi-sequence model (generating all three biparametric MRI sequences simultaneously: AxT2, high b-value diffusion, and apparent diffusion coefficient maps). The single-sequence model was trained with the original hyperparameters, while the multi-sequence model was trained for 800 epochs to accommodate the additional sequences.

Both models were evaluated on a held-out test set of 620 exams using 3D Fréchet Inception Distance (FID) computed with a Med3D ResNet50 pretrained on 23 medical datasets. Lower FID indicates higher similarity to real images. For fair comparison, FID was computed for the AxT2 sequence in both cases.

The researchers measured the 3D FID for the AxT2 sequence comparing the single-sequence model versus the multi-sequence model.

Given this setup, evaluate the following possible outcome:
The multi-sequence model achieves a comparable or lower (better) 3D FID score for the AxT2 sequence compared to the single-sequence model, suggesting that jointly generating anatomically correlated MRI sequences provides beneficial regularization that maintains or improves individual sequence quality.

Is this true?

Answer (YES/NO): NO